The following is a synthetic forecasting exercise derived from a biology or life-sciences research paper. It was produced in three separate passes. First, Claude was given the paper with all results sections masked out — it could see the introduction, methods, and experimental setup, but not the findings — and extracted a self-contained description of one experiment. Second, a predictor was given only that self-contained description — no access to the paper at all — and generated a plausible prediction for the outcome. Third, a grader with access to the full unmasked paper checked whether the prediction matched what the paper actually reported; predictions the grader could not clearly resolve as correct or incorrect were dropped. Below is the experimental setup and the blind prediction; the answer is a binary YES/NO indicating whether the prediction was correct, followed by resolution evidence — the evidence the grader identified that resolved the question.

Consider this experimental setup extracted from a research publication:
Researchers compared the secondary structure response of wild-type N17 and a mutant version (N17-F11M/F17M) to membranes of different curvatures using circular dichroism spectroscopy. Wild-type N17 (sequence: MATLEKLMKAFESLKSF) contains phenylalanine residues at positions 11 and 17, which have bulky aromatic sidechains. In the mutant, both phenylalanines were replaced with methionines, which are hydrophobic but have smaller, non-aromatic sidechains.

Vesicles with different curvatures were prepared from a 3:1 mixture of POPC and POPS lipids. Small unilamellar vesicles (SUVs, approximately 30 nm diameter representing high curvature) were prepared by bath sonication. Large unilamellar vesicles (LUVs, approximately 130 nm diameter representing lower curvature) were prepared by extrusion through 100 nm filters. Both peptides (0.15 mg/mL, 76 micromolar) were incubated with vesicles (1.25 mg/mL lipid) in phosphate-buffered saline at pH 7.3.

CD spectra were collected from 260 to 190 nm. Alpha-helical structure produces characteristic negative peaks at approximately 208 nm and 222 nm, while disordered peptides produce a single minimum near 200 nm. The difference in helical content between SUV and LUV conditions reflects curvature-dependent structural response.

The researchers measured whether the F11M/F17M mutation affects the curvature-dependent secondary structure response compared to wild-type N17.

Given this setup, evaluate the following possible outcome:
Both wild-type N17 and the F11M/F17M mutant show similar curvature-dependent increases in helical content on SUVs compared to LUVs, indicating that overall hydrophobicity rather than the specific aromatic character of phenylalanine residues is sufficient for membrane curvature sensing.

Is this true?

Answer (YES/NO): NO